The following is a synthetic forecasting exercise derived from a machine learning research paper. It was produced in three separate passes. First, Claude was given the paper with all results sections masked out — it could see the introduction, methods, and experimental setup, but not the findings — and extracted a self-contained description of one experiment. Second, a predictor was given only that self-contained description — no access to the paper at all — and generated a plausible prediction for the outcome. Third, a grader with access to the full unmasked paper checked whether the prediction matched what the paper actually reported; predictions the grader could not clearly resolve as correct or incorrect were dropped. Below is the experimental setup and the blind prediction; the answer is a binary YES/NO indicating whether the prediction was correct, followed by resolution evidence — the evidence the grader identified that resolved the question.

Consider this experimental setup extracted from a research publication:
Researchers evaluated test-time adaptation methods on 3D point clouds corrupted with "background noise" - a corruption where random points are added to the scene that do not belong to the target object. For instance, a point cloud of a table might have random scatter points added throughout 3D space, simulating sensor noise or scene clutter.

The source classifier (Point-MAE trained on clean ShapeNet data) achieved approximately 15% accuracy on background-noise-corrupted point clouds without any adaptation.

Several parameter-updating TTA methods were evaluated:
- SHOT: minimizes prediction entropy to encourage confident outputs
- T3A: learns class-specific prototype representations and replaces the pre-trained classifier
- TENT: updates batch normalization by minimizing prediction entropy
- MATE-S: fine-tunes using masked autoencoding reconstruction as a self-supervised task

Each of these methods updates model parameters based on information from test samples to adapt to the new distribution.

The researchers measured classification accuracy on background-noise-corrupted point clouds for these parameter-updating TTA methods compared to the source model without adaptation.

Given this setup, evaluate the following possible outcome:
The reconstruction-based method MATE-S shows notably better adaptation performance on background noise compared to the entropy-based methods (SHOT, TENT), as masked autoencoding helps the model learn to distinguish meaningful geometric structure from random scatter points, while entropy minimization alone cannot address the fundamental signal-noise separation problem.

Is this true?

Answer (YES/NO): NO